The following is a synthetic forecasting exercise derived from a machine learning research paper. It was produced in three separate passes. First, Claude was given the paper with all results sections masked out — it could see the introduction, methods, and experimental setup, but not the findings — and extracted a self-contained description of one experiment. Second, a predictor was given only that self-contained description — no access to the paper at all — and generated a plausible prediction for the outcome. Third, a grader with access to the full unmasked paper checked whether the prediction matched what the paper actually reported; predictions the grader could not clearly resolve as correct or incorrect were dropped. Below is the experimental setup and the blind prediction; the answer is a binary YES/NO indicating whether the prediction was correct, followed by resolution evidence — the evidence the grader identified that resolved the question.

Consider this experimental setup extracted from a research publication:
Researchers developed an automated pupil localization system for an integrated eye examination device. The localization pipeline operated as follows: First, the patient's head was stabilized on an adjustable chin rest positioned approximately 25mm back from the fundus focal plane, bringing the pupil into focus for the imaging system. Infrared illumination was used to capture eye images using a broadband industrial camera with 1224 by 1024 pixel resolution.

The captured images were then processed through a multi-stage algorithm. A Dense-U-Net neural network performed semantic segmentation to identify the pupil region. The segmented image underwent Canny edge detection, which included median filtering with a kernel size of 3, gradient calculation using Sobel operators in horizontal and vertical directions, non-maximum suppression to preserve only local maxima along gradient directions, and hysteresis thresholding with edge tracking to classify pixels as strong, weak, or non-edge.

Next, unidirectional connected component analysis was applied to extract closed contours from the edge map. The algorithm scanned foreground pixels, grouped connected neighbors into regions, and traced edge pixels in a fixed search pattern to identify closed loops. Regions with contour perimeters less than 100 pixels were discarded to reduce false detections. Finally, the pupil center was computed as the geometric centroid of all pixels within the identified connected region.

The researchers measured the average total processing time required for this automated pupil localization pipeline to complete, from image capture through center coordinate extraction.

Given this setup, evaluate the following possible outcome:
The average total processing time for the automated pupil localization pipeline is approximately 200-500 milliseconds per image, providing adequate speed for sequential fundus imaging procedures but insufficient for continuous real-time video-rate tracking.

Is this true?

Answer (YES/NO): NO